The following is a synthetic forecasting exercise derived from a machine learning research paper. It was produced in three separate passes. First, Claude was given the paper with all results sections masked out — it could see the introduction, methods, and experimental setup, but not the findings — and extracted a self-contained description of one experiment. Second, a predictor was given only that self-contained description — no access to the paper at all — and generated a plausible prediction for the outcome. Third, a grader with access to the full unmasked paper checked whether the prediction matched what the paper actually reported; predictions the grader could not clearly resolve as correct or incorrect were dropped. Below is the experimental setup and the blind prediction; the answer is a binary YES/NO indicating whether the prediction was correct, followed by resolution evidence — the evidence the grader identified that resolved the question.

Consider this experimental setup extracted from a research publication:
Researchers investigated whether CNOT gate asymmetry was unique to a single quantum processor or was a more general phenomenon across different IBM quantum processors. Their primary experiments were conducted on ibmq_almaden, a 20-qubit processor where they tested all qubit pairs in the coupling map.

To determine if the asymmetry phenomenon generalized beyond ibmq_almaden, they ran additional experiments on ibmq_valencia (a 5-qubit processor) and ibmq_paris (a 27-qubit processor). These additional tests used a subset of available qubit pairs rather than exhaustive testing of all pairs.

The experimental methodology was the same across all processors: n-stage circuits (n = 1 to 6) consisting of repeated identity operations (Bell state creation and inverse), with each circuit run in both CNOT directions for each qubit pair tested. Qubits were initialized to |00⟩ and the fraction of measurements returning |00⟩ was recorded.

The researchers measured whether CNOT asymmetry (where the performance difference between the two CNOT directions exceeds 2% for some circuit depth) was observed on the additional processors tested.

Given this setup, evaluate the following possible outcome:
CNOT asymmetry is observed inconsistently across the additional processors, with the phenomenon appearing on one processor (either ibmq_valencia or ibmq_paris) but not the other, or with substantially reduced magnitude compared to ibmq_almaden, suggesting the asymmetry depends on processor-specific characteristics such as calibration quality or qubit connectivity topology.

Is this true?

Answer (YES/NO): NO